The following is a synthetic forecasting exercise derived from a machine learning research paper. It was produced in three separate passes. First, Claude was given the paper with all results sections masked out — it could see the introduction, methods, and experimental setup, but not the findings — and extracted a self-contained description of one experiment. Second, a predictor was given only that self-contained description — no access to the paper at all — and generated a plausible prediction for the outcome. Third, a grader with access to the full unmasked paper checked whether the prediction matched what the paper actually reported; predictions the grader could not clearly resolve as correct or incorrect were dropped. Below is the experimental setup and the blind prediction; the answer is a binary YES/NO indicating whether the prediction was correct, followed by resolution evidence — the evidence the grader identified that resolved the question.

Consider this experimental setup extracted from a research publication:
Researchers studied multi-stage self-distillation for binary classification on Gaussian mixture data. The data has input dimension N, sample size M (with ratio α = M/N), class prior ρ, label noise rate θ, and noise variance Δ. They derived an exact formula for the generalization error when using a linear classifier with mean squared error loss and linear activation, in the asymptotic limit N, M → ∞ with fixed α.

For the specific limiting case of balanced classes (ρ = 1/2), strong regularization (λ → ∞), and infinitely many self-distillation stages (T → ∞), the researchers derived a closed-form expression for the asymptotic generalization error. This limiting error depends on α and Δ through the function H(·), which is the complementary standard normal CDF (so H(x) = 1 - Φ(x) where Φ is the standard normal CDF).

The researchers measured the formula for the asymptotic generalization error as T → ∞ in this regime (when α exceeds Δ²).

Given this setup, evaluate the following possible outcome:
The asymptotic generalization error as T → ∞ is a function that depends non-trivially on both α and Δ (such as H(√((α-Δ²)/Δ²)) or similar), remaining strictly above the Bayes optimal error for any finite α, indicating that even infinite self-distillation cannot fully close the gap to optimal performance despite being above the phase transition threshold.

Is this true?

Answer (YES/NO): YES